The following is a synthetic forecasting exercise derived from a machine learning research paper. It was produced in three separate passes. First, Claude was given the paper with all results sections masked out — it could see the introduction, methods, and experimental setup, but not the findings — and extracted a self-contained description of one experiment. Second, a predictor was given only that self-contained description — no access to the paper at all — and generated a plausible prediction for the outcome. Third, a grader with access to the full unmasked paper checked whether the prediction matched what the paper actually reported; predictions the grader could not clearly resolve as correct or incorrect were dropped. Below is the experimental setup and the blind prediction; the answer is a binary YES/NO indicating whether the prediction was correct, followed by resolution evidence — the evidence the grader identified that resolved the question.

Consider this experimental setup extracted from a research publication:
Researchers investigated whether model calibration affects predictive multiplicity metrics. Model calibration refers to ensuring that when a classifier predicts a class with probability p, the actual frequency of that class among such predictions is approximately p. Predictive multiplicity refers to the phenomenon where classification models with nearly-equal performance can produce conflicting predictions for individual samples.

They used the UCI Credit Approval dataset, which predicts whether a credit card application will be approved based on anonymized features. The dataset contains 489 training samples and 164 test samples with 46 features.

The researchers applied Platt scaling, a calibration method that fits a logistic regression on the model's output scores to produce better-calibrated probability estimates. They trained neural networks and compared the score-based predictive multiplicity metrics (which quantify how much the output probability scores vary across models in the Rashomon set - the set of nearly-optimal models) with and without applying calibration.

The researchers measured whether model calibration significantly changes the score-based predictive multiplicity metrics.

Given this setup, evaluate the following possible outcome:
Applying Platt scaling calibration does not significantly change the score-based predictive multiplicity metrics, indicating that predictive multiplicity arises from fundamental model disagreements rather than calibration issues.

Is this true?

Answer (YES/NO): YES